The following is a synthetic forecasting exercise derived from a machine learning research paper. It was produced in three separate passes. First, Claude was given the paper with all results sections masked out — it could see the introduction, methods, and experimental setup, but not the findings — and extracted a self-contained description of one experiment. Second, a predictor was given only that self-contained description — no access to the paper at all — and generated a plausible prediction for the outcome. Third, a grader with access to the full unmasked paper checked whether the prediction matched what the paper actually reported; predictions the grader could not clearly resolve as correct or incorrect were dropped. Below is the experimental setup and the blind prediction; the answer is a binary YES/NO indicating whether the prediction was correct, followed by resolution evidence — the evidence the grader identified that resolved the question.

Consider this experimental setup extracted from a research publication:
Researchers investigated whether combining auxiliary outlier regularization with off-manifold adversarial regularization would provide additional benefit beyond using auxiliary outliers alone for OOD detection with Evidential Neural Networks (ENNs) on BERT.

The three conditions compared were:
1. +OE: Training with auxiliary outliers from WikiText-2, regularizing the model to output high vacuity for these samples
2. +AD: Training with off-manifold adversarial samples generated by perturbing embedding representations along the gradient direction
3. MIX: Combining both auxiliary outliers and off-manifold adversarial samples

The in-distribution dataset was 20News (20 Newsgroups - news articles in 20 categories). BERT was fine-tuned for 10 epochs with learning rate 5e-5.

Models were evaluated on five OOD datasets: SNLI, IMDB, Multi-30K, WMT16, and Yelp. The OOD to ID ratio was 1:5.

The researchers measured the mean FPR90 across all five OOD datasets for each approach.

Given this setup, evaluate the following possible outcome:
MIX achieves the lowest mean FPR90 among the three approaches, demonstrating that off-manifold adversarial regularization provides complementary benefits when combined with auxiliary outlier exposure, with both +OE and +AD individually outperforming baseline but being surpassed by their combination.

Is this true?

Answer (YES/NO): YES